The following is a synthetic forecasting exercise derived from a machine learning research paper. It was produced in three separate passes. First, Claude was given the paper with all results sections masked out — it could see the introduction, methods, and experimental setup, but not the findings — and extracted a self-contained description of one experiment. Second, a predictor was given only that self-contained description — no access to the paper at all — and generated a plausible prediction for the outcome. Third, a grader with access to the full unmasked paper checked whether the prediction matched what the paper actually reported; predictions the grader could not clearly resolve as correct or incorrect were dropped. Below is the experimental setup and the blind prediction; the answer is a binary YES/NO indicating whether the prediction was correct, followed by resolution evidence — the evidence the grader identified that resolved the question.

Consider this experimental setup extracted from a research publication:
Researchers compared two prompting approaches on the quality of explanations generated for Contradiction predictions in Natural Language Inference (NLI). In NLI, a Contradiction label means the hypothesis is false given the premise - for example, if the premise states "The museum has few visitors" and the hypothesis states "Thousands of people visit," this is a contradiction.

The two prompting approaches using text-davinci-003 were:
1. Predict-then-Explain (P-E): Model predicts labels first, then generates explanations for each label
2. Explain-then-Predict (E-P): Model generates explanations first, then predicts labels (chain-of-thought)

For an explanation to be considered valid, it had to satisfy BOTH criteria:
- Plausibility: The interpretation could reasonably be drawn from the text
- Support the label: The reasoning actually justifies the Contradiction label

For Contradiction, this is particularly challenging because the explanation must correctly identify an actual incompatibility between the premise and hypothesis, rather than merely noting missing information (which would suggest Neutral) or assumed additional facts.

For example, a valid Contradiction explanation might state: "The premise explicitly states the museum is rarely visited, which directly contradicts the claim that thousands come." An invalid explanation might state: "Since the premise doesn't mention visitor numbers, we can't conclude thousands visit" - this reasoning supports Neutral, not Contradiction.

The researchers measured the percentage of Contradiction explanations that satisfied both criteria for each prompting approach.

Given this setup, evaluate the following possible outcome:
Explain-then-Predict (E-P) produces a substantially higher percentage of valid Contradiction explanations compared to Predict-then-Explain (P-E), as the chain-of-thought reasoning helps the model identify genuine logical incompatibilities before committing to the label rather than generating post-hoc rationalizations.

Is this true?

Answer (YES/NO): NO